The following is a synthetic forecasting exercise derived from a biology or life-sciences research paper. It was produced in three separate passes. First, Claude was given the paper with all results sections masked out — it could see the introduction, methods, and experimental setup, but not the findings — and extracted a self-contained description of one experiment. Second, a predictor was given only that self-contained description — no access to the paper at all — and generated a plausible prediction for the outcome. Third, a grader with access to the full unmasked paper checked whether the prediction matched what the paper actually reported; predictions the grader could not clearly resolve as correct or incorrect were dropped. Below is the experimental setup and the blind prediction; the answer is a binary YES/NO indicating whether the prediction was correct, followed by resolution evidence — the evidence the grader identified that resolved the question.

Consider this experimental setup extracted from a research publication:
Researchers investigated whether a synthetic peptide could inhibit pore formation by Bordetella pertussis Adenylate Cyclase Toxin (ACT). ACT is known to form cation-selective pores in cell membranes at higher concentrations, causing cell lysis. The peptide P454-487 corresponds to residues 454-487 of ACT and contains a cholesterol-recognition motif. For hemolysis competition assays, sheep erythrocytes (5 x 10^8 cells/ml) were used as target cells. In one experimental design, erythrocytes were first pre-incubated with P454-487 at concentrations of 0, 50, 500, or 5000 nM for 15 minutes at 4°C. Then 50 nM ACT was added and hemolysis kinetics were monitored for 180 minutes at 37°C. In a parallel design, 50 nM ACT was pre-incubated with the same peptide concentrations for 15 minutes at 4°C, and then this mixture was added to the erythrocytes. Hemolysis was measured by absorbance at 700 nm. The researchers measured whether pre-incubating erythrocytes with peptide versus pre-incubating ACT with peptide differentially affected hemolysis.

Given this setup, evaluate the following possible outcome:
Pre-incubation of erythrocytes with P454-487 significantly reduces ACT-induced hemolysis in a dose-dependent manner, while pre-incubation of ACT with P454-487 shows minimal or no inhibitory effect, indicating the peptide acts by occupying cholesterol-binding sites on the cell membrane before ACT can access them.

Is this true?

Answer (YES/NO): NO